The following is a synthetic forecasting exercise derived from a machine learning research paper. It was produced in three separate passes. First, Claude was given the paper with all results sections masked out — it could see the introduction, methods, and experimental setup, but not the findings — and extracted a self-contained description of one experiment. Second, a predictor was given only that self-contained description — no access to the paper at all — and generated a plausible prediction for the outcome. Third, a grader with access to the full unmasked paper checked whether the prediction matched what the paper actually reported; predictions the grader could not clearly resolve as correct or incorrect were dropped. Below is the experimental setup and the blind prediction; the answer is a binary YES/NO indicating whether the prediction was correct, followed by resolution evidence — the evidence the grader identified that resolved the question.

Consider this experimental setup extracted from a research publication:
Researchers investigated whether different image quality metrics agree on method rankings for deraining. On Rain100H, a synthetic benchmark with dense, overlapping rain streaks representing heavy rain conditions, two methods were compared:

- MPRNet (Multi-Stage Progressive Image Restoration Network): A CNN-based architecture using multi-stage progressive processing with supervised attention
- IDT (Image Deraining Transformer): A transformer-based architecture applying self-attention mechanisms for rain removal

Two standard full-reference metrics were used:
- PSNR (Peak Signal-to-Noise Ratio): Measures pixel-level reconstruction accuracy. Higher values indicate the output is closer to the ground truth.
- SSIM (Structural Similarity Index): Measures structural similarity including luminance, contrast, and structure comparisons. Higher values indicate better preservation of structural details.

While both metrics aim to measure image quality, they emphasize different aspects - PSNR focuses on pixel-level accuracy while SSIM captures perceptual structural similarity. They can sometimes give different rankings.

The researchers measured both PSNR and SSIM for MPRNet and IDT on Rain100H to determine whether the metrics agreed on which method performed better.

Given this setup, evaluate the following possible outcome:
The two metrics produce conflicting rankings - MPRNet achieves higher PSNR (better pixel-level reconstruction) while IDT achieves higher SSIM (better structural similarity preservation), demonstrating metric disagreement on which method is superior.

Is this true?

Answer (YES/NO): YES